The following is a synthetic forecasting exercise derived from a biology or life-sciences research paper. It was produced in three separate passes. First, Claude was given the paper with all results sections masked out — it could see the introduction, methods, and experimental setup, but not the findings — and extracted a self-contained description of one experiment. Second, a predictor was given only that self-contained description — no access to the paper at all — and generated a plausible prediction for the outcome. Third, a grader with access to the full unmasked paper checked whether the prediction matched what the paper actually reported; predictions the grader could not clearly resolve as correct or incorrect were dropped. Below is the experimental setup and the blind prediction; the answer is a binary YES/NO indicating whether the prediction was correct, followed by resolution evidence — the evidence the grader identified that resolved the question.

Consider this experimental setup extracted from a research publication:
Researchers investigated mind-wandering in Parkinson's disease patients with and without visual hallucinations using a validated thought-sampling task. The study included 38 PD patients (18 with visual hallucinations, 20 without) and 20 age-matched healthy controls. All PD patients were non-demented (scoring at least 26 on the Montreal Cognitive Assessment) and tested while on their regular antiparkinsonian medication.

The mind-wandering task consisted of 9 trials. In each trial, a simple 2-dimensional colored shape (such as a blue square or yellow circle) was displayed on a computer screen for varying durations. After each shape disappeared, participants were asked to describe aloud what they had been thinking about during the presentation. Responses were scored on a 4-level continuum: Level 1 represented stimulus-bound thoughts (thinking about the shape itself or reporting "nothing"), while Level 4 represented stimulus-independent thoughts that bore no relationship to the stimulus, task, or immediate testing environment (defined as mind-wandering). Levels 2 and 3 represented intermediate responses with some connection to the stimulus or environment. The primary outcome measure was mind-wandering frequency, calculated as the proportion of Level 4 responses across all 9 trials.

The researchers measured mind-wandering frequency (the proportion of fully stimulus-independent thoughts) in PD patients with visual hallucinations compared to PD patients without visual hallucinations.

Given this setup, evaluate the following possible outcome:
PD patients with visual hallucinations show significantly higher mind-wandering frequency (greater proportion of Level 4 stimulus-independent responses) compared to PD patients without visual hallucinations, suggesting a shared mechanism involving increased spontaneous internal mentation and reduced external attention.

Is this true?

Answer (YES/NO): YES